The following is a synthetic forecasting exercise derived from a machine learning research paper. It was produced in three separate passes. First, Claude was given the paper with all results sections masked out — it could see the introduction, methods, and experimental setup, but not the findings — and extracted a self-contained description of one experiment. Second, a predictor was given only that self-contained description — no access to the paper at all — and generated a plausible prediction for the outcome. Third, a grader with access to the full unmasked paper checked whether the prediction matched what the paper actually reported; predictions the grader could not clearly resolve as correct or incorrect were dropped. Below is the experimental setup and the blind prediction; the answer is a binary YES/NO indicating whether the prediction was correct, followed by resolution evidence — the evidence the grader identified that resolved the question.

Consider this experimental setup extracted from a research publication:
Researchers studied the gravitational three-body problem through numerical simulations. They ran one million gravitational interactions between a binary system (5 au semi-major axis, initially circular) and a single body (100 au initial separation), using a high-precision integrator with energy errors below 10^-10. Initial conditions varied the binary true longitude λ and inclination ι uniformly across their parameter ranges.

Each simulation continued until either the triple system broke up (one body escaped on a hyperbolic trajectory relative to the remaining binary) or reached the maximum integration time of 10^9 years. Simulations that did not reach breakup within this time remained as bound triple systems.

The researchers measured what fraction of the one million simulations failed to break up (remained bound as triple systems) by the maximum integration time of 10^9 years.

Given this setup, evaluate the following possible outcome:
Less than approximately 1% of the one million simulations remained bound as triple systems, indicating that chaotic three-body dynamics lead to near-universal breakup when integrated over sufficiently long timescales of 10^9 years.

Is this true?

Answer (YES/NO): YES